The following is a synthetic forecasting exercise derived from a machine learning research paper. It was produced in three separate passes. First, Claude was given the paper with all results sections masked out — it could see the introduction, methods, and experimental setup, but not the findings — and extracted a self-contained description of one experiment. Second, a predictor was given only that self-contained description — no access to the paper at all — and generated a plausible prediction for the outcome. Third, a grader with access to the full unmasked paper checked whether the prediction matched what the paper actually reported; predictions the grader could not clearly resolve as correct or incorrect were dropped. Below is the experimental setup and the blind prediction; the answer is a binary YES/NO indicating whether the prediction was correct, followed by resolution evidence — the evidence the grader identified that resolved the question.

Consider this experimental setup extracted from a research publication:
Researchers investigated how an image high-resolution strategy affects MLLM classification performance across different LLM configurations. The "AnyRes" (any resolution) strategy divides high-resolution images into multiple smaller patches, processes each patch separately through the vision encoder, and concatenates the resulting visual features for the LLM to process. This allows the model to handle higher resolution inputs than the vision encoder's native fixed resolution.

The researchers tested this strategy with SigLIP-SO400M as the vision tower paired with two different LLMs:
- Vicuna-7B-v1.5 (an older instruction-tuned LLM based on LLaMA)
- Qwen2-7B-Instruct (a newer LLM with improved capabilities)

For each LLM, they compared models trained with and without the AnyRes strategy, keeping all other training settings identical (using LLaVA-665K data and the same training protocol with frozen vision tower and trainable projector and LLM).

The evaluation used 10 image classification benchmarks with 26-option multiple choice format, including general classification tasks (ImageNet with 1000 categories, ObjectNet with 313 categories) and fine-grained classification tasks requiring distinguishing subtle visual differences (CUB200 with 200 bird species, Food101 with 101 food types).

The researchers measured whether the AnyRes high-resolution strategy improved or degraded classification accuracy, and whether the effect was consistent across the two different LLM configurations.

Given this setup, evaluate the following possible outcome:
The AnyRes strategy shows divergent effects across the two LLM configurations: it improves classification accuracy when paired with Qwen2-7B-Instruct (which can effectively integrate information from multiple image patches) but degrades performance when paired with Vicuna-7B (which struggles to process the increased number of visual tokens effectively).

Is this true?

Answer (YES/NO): YES